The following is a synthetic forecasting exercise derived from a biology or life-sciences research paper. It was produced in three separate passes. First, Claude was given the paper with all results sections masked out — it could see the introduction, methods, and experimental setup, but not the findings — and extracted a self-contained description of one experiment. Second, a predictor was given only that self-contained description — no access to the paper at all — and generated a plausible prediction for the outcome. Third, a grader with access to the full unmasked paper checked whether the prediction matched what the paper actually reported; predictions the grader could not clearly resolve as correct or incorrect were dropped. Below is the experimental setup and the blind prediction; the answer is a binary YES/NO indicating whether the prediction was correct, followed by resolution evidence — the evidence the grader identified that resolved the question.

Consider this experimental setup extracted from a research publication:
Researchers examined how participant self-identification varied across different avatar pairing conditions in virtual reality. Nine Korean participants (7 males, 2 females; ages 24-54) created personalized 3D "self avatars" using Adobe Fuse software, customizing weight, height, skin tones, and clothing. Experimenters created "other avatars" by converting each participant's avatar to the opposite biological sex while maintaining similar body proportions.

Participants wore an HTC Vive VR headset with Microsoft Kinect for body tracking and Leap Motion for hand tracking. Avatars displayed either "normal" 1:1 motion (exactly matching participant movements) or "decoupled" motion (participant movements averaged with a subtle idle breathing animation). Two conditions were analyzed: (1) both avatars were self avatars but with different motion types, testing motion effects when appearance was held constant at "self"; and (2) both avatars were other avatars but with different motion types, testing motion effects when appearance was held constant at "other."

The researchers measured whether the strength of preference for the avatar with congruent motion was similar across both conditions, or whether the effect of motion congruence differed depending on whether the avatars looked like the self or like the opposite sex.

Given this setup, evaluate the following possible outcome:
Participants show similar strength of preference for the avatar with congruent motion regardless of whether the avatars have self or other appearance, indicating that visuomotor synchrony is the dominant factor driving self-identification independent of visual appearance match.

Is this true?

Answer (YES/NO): NO